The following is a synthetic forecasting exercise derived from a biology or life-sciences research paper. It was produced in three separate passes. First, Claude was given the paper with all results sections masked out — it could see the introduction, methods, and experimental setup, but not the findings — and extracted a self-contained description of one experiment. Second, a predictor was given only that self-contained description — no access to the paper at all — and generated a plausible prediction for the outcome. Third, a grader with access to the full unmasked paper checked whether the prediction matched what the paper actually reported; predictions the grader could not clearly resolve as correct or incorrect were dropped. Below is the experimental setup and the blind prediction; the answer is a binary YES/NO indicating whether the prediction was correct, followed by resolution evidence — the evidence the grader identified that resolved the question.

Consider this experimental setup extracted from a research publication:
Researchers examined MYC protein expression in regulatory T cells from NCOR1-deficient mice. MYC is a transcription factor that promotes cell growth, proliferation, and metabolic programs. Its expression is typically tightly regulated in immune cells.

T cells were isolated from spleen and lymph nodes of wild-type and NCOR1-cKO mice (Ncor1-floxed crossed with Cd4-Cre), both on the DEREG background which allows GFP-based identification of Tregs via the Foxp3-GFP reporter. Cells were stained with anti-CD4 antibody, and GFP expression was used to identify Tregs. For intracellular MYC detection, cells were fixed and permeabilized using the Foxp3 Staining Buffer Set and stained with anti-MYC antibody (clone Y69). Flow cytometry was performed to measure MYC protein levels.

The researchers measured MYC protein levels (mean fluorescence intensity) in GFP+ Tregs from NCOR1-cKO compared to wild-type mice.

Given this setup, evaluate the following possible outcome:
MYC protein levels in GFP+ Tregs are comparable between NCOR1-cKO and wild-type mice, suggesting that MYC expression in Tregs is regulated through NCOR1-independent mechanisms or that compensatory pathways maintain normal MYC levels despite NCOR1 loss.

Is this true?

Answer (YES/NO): NO